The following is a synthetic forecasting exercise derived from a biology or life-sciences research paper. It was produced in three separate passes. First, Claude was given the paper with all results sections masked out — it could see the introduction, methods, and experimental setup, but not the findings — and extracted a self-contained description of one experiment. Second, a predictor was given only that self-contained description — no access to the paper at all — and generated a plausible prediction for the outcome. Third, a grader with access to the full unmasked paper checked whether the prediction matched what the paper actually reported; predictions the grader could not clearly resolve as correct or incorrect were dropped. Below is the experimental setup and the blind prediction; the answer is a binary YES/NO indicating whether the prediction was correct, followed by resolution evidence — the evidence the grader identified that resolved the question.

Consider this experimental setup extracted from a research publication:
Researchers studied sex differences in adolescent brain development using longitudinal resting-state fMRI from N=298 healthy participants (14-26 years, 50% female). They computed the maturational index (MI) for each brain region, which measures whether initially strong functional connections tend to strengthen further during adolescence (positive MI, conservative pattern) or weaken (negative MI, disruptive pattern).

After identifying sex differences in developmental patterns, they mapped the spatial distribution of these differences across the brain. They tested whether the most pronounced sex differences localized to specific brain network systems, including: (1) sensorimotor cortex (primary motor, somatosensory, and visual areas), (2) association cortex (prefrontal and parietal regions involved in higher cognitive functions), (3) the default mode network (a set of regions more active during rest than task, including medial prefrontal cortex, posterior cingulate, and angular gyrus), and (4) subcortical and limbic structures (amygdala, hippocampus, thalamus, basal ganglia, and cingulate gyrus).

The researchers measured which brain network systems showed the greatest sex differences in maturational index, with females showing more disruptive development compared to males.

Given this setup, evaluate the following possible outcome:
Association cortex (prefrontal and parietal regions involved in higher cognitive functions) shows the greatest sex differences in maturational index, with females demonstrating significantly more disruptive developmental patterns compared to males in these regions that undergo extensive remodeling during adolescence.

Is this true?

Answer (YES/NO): NO